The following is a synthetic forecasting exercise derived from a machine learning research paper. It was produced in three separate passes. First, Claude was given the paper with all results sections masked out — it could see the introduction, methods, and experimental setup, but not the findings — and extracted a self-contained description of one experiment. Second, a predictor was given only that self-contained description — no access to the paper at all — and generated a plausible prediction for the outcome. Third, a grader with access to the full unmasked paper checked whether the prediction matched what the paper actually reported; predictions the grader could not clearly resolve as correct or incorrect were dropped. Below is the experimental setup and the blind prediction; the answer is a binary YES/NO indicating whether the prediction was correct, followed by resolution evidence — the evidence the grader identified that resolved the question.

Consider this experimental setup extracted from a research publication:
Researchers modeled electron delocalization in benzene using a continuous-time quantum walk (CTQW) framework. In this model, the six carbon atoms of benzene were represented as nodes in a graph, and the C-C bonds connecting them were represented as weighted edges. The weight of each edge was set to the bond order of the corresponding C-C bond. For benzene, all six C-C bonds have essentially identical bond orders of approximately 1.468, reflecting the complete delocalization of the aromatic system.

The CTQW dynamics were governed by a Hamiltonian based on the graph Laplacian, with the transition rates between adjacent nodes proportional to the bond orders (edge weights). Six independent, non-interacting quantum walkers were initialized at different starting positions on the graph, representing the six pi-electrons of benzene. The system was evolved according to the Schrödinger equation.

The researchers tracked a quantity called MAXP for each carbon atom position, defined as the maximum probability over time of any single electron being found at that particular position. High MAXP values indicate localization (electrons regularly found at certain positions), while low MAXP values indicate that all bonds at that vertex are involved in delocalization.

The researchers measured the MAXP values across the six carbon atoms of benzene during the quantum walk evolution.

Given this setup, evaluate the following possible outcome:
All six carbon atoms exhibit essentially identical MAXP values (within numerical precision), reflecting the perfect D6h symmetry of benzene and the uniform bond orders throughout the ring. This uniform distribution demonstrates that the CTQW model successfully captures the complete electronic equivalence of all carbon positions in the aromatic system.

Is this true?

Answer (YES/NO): YES